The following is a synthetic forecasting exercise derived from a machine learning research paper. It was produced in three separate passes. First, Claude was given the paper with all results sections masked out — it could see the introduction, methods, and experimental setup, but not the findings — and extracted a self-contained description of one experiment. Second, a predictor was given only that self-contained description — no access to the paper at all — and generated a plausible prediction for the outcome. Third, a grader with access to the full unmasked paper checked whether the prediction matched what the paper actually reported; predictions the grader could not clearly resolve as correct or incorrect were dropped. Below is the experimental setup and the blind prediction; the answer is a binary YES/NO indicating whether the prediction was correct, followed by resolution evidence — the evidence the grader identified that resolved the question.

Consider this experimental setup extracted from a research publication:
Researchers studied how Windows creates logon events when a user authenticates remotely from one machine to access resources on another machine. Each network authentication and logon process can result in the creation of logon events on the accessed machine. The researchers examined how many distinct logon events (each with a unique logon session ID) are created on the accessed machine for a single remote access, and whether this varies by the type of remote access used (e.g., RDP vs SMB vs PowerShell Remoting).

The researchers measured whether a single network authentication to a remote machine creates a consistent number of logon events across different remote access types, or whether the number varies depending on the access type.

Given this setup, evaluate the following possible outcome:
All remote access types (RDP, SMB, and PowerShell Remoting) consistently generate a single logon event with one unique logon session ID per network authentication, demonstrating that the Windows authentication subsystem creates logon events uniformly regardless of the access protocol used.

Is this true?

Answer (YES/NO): NO